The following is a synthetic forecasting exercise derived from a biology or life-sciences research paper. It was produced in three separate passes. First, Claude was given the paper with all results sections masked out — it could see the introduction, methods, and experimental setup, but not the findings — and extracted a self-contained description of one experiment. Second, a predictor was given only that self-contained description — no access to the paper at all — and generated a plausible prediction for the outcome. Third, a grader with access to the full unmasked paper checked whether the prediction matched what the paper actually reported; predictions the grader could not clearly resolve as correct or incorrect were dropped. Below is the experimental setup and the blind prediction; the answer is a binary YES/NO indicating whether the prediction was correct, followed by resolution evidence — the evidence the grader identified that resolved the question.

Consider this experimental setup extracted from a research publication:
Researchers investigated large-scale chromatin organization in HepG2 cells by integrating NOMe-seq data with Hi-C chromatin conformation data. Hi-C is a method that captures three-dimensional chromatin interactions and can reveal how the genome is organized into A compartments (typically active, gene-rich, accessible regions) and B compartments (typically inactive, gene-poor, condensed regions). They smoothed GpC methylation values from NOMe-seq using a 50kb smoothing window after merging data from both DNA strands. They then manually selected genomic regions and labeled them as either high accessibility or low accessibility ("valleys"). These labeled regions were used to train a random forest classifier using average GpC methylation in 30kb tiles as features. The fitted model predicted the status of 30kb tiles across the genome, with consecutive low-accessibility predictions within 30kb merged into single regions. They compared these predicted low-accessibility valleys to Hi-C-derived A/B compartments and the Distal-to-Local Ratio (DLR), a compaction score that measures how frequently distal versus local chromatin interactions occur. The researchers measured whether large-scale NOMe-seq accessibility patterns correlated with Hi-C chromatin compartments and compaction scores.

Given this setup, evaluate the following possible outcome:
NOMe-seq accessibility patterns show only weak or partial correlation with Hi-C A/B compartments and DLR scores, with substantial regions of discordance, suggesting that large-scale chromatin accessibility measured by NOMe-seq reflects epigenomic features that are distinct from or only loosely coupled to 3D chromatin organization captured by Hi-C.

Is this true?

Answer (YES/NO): NO